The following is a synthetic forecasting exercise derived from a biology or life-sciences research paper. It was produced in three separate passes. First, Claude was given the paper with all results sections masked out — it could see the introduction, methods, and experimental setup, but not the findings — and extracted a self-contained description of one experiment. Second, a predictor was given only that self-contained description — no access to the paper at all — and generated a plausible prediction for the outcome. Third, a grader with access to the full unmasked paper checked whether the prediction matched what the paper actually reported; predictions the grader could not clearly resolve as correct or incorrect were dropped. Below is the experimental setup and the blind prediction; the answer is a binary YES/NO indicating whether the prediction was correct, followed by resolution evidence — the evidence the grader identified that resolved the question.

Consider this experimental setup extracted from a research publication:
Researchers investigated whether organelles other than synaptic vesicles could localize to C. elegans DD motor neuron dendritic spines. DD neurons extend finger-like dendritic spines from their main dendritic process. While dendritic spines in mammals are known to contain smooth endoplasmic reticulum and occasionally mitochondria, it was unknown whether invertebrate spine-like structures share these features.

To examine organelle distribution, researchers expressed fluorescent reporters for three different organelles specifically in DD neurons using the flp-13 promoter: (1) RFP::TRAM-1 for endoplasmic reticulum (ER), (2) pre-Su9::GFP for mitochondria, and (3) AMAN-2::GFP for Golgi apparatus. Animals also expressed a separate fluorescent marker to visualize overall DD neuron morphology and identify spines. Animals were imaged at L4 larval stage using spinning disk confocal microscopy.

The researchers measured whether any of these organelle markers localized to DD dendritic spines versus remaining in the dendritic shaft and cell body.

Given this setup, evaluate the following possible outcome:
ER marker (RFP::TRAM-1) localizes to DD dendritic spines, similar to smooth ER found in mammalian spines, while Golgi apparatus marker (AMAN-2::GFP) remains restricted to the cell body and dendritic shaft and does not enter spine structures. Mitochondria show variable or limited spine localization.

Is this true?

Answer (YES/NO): NO